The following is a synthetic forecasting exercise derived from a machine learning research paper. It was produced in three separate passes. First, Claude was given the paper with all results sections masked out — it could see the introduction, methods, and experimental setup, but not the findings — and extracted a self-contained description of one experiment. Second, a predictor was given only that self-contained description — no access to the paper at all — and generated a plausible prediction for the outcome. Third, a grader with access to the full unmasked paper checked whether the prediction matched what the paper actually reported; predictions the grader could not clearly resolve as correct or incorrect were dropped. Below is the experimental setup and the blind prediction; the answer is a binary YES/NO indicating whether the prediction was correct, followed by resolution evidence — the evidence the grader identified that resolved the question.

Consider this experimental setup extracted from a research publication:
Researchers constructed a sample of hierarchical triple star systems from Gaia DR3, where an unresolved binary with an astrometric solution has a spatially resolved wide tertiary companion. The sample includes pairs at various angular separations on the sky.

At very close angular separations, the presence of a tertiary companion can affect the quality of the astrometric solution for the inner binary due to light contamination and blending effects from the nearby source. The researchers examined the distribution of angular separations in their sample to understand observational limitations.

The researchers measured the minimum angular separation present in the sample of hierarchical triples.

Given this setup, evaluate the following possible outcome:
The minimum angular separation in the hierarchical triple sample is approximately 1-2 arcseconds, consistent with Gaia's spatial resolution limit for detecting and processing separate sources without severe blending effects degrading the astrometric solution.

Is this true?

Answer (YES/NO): YES